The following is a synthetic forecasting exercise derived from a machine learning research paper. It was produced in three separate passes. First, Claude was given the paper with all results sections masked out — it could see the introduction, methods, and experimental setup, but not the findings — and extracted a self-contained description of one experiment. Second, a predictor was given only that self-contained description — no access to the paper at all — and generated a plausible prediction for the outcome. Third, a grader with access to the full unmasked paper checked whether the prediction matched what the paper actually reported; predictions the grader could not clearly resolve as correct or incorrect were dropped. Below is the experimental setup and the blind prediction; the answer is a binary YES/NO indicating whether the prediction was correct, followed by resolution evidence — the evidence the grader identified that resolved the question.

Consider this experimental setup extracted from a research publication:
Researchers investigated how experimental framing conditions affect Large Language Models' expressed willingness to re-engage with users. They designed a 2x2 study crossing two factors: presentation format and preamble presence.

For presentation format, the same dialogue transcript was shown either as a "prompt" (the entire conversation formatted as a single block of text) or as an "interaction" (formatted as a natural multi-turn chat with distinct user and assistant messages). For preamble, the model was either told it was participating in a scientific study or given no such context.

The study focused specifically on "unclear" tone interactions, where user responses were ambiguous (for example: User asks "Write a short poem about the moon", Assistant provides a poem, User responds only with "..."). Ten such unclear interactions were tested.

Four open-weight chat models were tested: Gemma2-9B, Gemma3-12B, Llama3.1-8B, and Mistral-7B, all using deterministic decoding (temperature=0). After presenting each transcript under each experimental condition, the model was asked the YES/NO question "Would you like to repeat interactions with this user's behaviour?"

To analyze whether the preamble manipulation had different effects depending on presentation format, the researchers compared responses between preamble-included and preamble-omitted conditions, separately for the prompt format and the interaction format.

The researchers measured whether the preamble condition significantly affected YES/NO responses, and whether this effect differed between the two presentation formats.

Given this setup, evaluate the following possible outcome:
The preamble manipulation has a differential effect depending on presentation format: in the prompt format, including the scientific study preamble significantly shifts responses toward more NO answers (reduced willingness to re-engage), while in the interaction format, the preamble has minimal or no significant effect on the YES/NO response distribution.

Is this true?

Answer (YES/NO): YES